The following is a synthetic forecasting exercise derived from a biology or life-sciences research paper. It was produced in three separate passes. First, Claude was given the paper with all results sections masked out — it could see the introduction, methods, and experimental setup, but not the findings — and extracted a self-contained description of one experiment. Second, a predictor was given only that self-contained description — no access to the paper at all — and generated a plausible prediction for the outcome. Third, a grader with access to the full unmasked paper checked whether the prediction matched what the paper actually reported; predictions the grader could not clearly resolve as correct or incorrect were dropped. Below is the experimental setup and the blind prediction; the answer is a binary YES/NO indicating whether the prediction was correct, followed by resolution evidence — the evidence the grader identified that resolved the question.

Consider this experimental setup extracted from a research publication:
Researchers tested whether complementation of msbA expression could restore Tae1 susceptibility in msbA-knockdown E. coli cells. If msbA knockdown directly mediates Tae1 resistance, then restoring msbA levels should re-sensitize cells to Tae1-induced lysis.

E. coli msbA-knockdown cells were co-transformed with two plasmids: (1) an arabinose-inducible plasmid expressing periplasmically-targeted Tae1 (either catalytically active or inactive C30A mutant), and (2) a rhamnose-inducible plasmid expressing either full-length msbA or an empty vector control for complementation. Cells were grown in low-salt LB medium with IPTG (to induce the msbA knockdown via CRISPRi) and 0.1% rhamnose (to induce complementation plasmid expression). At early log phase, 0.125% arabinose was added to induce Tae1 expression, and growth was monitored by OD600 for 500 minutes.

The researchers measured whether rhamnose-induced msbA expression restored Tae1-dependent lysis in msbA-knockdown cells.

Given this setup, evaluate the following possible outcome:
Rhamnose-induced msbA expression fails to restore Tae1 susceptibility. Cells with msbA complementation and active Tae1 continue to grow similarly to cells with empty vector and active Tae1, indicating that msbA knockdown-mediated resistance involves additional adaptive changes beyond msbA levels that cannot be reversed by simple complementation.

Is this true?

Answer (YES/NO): NO